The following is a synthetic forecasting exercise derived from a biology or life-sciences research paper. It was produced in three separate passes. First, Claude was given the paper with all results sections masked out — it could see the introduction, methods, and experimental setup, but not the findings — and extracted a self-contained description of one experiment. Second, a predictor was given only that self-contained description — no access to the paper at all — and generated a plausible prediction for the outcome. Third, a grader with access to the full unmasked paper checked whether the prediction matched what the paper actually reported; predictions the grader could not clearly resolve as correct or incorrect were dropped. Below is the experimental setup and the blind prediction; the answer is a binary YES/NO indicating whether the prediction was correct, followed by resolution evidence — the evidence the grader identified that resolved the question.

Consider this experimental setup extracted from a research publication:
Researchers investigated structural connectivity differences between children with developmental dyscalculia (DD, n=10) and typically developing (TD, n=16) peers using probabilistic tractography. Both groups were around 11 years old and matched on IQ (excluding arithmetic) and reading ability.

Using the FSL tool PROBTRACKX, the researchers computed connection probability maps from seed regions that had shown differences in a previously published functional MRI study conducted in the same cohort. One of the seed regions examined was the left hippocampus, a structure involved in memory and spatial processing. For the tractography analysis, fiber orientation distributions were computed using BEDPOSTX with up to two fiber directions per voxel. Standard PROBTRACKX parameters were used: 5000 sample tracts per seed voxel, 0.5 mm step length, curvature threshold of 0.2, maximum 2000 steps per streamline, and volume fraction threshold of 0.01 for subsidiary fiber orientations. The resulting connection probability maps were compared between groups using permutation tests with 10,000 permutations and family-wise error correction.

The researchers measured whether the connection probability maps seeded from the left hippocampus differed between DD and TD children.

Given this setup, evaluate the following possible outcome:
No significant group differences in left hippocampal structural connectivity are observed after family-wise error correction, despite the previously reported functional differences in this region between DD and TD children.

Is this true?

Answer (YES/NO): YES